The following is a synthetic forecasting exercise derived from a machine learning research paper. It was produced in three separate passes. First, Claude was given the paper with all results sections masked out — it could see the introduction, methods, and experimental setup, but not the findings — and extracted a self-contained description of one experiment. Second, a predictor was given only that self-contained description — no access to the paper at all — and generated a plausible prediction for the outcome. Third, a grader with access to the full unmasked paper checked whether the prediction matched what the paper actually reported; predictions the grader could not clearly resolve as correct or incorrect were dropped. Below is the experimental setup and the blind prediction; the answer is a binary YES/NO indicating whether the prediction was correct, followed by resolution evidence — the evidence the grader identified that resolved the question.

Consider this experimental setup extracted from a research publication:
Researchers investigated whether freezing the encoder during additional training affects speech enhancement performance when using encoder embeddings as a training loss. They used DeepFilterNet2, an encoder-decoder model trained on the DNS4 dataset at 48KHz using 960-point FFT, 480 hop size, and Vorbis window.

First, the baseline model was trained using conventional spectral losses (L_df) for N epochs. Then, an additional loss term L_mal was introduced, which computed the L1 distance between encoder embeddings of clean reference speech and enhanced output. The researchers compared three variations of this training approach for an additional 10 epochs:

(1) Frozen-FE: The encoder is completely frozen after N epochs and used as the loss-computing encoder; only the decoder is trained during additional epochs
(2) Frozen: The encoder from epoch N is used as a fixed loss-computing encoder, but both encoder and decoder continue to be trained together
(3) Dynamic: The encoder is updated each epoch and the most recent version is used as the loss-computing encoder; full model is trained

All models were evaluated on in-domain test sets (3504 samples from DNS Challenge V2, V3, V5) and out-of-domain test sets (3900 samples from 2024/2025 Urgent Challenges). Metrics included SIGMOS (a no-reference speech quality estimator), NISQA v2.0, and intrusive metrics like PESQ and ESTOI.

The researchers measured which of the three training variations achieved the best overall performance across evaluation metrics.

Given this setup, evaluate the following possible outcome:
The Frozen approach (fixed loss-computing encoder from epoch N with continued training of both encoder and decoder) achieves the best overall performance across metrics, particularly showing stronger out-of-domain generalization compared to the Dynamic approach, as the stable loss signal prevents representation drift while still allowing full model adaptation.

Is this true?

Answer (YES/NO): NO